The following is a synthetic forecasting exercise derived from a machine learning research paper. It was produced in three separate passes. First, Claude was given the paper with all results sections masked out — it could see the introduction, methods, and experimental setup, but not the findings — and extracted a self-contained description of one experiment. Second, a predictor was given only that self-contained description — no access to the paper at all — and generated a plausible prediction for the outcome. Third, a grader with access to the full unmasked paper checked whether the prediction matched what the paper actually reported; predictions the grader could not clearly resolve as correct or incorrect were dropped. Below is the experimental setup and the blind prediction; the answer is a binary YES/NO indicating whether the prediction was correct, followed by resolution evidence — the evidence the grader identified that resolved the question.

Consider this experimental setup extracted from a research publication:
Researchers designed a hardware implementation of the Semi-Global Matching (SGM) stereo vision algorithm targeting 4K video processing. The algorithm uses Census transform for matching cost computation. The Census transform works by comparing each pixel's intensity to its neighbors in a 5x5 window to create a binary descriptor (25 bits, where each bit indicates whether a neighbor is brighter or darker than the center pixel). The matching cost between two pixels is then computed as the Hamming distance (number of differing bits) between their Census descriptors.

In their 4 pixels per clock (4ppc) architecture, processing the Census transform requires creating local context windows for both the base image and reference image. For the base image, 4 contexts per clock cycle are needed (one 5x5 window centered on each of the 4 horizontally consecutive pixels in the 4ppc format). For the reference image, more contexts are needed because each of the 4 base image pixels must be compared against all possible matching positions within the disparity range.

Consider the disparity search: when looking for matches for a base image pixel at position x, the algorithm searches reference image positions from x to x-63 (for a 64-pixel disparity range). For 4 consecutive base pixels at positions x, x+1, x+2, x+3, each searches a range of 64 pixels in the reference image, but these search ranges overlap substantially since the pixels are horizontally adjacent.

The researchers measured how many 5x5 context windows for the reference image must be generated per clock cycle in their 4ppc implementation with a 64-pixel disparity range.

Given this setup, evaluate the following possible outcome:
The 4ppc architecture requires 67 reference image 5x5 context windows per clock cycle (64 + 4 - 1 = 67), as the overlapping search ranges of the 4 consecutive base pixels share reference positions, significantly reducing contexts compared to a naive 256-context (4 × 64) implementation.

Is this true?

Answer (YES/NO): YES